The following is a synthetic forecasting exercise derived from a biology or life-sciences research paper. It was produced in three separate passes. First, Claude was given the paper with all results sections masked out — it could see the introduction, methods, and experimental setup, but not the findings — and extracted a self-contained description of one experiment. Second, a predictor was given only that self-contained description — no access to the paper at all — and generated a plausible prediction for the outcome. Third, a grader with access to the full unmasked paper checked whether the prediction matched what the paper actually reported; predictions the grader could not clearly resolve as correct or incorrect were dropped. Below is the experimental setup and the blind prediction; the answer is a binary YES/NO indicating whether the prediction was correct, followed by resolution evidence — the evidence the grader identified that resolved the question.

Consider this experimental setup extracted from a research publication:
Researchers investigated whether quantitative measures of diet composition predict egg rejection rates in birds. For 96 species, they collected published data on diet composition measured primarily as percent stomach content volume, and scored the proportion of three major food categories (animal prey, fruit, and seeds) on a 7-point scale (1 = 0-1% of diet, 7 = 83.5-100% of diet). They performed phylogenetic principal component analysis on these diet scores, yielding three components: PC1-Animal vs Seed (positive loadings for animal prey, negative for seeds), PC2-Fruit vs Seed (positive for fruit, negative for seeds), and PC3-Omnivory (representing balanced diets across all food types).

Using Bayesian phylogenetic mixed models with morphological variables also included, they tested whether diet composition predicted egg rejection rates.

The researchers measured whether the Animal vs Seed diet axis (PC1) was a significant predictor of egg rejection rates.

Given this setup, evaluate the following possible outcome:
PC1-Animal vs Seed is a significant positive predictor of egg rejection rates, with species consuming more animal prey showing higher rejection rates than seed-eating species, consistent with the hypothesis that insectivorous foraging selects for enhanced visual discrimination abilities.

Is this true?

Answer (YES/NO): YES